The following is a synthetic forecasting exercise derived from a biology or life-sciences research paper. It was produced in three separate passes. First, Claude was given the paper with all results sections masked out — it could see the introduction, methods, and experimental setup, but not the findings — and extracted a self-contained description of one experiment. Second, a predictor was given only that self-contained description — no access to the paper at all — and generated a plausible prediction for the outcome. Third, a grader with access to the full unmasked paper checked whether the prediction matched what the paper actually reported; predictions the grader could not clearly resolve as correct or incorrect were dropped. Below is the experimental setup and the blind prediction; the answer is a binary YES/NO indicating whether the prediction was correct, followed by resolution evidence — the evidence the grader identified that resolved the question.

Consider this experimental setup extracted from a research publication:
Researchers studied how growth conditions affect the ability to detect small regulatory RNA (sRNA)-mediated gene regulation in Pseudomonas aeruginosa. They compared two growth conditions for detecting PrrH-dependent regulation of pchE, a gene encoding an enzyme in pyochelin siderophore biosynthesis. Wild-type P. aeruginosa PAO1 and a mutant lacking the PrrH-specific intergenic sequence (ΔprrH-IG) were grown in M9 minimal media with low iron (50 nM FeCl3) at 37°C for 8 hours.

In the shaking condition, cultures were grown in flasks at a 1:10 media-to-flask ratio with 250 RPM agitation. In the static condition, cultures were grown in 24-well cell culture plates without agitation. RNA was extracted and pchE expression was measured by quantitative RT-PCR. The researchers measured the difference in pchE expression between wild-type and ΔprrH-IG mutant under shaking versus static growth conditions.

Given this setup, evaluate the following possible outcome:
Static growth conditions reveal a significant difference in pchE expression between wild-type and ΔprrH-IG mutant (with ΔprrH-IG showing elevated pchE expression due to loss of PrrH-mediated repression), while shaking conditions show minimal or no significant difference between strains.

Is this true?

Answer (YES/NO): YES